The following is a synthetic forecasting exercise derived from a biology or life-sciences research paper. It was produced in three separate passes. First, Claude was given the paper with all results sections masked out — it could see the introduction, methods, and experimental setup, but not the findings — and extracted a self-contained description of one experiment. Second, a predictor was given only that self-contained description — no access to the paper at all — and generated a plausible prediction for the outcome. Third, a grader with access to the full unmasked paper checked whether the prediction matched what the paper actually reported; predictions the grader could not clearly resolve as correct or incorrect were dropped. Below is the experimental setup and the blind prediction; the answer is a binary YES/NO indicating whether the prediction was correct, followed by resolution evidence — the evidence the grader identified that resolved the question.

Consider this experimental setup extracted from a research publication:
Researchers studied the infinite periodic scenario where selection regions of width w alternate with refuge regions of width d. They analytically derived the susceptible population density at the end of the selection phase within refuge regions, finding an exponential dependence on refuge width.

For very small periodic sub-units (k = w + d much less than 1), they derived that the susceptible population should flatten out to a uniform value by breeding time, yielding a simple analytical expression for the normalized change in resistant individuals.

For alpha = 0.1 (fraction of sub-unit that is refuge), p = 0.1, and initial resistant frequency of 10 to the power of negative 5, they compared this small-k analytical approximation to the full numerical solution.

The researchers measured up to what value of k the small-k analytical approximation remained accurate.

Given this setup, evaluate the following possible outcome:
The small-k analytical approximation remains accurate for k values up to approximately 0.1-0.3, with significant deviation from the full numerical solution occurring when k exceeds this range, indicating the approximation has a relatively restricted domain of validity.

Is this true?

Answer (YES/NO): NO